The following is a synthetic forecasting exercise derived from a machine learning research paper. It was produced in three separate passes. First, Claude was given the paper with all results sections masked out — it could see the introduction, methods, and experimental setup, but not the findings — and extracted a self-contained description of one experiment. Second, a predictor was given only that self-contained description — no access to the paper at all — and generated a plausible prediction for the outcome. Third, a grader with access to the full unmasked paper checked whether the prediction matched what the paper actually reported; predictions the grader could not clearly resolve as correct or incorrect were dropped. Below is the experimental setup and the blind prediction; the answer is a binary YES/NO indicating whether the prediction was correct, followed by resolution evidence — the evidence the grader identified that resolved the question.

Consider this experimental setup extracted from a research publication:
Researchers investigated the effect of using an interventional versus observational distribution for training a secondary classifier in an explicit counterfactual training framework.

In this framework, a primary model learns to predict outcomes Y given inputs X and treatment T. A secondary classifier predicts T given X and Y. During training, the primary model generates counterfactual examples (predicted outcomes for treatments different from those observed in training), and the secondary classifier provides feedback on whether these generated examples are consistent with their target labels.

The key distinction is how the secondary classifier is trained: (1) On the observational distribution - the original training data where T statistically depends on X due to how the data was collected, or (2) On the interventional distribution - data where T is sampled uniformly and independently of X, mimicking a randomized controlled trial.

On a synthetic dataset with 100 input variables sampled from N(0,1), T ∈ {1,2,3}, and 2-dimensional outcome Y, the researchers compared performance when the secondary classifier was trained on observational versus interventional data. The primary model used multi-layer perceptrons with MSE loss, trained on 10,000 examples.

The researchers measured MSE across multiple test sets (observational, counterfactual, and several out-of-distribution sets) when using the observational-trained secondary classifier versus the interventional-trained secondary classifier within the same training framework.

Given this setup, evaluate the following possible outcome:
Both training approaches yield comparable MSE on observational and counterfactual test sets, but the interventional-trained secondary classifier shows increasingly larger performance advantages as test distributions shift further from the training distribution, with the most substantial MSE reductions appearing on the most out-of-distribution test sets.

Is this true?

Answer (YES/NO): NO